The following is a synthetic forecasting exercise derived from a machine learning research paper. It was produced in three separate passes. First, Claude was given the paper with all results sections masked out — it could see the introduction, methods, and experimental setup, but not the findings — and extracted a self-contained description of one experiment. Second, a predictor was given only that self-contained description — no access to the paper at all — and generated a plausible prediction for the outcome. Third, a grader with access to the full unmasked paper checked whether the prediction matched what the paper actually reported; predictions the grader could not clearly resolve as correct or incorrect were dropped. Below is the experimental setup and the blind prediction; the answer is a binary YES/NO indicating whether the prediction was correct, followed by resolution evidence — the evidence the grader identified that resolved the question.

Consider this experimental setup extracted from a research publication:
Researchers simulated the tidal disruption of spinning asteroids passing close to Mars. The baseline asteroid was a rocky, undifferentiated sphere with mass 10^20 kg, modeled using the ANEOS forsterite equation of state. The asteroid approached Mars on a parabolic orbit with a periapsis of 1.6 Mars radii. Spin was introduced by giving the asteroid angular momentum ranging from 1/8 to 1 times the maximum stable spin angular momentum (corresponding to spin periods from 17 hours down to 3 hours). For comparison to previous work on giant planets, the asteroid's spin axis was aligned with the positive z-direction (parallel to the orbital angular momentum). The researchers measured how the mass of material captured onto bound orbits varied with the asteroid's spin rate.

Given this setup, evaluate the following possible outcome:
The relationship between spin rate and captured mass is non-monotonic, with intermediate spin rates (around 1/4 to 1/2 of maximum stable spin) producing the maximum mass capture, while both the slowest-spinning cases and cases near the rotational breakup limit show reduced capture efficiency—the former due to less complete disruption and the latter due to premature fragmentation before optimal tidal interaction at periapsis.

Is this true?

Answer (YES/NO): NO